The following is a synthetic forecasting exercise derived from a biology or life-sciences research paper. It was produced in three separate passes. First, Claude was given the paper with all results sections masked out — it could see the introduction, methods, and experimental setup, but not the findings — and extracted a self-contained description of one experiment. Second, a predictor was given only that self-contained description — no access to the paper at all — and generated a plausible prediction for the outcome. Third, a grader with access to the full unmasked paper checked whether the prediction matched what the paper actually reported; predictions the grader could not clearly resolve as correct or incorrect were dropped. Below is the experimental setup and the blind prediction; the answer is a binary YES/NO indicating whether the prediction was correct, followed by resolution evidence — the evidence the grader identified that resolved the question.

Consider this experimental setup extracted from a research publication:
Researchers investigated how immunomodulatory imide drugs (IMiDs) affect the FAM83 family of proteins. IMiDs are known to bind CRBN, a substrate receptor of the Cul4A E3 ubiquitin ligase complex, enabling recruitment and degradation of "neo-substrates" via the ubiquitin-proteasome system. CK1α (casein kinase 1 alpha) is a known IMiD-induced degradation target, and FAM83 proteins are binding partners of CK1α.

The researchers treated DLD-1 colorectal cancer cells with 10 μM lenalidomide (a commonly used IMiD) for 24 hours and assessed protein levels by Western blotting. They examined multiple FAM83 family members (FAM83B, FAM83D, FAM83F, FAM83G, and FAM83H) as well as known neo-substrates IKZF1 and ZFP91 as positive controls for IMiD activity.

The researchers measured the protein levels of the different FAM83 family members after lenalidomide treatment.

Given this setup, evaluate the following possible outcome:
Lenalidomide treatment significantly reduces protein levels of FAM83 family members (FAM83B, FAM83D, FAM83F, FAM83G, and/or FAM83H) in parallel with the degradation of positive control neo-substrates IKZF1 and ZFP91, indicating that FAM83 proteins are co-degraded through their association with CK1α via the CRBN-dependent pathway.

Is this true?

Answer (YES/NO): NO